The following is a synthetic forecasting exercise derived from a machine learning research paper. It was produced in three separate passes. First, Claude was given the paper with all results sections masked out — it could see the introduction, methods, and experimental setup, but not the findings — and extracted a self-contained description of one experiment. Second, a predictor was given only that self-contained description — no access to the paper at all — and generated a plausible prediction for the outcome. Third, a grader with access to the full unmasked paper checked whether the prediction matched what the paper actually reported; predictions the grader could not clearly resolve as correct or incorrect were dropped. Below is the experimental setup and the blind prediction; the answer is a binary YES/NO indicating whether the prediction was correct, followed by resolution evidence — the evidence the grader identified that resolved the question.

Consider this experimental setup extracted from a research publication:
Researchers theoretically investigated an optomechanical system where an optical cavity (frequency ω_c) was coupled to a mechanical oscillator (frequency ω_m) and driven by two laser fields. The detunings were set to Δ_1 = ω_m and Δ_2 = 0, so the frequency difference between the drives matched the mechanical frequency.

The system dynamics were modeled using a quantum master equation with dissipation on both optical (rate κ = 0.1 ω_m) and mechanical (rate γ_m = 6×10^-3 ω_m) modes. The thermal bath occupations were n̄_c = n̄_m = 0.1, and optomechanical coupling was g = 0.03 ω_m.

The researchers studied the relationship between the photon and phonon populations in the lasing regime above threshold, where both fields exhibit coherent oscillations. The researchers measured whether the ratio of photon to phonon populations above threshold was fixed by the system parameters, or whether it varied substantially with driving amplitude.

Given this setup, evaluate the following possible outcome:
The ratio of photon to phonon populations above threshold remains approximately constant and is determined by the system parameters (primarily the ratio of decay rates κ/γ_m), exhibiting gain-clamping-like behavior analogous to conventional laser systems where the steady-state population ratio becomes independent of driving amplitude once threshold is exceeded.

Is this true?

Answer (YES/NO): NO